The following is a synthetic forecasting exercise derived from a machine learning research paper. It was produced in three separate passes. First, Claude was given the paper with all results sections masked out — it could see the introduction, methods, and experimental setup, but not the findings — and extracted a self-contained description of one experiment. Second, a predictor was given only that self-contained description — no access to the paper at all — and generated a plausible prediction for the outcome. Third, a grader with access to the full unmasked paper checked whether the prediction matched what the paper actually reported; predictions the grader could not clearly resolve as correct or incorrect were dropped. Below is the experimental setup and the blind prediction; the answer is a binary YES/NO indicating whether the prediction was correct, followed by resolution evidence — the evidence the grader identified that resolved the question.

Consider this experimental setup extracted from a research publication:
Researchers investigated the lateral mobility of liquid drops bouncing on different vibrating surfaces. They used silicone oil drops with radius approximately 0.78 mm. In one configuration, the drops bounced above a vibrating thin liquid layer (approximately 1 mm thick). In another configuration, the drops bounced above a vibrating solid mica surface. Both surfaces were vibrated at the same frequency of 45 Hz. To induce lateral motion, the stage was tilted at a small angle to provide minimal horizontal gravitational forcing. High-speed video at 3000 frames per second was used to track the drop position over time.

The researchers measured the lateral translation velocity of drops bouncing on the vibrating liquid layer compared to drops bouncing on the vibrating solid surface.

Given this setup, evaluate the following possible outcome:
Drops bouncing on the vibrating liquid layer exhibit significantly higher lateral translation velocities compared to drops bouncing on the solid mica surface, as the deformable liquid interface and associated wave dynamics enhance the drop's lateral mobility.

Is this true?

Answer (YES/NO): NO